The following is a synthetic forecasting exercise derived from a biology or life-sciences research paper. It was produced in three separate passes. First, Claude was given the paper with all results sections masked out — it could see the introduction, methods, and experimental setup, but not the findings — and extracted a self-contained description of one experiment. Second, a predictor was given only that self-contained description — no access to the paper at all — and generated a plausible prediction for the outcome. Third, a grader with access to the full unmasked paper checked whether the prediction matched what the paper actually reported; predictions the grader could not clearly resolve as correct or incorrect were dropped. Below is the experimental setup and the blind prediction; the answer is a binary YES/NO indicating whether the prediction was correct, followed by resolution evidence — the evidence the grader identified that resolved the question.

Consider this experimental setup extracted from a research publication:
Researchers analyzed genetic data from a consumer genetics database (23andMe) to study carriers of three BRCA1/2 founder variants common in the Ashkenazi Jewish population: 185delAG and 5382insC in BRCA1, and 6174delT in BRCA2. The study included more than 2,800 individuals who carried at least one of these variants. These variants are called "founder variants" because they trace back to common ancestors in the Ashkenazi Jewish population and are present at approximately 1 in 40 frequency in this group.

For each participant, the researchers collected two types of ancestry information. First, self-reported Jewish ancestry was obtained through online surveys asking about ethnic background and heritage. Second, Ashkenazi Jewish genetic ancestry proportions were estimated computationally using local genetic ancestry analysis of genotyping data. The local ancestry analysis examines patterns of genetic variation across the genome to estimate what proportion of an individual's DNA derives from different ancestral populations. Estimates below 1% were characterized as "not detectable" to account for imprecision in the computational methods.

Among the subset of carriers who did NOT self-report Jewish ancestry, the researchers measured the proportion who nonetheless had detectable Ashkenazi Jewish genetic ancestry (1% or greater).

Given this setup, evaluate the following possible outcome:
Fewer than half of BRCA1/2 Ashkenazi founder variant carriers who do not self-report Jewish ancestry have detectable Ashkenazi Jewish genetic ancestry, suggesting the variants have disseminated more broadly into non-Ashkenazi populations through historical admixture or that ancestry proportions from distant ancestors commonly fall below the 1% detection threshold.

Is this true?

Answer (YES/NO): NO